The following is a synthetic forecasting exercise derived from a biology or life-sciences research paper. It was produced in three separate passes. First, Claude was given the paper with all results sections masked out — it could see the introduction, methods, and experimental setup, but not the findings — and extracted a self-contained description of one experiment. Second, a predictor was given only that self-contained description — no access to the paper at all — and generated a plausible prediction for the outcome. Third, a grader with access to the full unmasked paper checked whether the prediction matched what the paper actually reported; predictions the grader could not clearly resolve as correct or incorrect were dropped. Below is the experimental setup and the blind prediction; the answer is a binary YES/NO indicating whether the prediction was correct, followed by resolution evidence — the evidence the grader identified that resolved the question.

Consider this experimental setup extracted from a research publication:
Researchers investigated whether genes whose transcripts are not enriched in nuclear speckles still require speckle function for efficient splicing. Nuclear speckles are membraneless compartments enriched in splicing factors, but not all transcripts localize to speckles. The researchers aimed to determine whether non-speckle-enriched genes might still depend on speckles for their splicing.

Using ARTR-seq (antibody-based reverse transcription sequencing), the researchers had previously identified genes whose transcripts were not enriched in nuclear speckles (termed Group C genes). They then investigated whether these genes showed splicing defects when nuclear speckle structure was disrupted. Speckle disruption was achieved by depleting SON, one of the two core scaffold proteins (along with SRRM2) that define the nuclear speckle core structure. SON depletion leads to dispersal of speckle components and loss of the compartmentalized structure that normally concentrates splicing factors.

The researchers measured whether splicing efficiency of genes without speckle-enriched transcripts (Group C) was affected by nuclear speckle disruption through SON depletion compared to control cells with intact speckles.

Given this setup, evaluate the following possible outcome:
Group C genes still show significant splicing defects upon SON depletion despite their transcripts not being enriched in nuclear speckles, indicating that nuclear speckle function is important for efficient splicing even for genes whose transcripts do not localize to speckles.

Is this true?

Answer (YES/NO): NO